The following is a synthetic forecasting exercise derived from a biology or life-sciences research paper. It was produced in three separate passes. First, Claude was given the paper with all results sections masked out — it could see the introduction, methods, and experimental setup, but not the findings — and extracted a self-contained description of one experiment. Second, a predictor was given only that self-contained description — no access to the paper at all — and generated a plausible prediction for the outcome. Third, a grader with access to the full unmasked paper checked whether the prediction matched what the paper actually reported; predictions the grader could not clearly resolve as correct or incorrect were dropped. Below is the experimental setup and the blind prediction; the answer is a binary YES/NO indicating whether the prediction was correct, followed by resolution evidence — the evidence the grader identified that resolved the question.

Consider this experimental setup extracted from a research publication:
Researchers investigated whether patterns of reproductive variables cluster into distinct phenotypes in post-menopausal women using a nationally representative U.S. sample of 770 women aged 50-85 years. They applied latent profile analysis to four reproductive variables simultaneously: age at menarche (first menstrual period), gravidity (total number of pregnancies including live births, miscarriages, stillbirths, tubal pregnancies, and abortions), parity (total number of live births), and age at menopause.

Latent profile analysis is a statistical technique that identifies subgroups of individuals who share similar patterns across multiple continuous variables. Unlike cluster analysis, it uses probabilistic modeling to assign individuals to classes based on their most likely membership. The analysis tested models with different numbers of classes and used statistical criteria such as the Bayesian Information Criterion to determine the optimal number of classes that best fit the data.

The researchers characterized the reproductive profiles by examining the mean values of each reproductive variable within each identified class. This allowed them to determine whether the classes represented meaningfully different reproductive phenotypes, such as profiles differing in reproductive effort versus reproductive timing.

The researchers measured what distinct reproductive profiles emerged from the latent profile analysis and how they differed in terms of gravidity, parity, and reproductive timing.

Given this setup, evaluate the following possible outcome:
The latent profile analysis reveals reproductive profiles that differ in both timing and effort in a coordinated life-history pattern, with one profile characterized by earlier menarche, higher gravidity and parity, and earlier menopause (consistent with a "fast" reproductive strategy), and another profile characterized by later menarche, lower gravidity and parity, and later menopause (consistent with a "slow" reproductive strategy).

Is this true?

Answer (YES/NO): NO